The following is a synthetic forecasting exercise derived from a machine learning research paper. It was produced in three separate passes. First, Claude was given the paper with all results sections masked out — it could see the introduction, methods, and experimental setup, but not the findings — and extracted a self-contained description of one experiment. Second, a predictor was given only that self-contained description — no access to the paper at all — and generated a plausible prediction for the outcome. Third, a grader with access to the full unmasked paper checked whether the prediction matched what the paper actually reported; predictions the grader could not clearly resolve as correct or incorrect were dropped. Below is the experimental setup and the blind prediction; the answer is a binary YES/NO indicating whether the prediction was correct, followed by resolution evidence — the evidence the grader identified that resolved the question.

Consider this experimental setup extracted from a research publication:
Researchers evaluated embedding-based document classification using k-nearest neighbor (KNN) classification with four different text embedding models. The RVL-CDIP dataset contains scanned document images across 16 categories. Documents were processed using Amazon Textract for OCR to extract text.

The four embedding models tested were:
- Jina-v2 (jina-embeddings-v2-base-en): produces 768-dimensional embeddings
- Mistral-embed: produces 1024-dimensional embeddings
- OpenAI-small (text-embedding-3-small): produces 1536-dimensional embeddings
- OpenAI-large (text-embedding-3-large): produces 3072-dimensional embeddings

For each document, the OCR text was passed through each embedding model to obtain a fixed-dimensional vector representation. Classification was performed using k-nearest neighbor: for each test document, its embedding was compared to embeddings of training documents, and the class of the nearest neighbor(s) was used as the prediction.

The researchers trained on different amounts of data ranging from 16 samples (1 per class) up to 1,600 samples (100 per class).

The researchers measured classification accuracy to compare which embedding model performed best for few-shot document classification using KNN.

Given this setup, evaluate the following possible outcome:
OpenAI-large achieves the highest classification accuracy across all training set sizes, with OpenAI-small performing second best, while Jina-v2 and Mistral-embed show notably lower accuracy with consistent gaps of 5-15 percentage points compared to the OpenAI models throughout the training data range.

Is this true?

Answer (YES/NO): NO